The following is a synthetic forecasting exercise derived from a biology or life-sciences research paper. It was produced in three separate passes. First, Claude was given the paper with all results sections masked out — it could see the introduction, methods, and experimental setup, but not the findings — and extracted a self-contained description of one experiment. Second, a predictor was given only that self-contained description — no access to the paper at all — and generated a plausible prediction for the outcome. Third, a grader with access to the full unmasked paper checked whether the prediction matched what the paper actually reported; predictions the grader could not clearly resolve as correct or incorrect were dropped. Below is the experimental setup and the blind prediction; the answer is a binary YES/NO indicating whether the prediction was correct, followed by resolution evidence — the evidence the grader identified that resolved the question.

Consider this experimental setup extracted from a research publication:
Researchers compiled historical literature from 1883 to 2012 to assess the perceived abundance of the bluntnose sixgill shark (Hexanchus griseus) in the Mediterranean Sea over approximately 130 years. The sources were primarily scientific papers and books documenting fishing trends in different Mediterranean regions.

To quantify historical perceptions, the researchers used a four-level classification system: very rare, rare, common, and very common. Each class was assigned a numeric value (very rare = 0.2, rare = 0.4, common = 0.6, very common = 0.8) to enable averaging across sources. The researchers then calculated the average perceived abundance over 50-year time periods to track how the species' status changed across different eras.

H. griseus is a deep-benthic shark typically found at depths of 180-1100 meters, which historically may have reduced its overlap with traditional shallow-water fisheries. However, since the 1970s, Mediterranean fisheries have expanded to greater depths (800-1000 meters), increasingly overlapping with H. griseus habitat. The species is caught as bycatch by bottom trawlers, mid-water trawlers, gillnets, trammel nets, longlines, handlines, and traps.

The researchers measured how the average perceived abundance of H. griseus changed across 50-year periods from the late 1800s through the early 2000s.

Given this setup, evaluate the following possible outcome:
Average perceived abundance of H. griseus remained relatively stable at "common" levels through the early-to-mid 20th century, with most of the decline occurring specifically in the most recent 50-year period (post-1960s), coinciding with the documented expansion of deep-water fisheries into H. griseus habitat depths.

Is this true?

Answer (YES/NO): NO